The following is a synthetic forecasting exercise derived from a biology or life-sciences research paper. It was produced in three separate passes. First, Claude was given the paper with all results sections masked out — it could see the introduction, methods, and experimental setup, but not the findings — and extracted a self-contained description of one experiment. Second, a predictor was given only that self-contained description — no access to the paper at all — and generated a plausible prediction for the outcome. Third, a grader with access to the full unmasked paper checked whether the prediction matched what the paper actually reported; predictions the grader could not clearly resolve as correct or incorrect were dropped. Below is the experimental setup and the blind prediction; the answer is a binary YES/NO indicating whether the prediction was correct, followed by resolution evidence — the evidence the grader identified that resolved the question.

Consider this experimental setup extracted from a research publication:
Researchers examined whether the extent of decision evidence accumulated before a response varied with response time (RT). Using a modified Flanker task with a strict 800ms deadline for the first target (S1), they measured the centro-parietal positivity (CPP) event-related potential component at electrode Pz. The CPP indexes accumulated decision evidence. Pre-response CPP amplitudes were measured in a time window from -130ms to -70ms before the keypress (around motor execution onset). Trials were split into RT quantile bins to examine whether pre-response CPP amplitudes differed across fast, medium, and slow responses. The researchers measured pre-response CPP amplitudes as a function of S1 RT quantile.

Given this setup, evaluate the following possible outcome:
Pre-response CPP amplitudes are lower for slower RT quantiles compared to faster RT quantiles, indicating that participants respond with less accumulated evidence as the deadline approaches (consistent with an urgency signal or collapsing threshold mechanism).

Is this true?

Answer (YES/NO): YES